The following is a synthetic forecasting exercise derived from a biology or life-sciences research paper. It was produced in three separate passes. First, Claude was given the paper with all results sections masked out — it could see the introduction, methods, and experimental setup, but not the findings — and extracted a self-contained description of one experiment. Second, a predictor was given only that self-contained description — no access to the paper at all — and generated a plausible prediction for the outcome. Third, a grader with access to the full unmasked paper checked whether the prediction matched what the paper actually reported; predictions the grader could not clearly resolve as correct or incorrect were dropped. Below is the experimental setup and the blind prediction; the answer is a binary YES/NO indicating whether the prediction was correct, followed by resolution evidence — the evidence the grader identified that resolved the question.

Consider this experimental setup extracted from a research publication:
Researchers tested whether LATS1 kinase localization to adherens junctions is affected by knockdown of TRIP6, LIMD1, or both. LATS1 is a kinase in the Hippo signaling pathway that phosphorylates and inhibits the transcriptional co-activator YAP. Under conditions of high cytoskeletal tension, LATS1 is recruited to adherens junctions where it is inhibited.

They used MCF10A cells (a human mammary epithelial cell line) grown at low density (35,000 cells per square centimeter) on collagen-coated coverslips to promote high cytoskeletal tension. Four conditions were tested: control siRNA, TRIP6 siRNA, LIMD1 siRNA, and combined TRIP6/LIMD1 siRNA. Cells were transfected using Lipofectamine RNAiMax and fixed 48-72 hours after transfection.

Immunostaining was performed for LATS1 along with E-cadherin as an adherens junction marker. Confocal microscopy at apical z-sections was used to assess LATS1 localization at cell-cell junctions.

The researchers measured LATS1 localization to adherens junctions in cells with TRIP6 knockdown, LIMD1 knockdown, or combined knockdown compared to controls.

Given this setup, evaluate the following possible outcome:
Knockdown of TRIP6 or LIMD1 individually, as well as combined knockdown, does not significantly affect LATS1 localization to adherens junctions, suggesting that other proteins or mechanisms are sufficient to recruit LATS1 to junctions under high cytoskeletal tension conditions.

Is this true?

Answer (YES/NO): NO